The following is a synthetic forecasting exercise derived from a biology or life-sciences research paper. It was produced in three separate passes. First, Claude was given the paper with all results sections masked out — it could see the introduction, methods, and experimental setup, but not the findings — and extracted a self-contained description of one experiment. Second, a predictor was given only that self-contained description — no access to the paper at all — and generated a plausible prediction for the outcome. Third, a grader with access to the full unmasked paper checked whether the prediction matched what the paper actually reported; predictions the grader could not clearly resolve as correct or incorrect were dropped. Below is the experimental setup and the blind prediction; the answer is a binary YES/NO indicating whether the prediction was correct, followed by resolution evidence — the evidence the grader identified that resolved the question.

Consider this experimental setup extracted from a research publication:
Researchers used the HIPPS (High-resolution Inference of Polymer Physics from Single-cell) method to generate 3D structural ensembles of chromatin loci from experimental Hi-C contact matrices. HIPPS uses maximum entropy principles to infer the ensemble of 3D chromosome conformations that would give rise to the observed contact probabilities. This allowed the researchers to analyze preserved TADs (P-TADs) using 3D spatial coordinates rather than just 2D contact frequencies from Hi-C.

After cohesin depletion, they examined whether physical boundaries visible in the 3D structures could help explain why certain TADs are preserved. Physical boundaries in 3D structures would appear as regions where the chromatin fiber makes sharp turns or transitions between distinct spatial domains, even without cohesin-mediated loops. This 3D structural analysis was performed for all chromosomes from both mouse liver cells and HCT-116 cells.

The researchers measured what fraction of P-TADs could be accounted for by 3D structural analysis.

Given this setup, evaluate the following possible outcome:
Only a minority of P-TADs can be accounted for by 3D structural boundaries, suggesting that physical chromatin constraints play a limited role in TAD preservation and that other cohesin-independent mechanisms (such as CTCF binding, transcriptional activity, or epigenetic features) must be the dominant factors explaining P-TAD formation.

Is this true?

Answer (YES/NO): NO